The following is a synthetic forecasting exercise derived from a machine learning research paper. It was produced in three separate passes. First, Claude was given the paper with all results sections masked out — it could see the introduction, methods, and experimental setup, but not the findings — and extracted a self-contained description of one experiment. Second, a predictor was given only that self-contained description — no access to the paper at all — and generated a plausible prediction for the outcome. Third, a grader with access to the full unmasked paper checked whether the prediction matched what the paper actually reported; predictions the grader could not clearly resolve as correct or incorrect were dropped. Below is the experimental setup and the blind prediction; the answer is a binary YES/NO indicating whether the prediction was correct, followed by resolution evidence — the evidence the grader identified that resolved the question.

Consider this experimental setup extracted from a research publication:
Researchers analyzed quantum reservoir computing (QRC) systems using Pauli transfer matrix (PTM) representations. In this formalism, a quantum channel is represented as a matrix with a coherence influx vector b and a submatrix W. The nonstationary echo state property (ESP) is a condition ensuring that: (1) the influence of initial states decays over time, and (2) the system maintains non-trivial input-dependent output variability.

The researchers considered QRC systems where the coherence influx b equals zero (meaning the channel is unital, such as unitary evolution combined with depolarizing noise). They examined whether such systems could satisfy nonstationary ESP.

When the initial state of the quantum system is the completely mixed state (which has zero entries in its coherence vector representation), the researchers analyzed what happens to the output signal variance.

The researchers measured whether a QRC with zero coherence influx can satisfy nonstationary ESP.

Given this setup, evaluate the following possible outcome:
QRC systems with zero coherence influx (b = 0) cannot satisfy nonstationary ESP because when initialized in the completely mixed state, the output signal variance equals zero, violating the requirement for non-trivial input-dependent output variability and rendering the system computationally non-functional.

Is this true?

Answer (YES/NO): YES